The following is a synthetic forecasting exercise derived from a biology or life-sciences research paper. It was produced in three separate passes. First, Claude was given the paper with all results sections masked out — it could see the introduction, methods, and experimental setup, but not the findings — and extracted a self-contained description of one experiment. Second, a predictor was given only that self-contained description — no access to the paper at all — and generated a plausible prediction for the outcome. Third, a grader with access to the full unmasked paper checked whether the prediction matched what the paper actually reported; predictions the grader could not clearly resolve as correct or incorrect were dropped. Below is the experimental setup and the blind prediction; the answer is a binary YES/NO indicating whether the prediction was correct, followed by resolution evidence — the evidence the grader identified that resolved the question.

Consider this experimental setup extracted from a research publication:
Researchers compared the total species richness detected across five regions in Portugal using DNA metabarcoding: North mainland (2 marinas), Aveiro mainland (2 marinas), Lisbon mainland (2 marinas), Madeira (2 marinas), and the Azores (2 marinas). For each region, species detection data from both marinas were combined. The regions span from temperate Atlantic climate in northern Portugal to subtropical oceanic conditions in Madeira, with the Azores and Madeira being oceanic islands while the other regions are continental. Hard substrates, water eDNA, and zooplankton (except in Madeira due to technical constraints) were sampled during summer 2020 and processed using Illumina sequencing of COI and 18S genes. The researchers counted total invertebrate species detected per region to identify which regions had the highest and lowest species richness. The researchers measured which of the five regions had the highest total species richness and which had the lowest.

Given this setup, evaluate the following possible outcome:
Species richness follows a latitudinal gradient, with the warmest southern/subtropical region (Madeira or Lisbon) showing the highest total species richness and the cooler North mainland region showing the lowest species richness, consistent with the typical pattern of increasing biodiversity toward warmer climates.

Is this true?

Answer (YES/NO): NO